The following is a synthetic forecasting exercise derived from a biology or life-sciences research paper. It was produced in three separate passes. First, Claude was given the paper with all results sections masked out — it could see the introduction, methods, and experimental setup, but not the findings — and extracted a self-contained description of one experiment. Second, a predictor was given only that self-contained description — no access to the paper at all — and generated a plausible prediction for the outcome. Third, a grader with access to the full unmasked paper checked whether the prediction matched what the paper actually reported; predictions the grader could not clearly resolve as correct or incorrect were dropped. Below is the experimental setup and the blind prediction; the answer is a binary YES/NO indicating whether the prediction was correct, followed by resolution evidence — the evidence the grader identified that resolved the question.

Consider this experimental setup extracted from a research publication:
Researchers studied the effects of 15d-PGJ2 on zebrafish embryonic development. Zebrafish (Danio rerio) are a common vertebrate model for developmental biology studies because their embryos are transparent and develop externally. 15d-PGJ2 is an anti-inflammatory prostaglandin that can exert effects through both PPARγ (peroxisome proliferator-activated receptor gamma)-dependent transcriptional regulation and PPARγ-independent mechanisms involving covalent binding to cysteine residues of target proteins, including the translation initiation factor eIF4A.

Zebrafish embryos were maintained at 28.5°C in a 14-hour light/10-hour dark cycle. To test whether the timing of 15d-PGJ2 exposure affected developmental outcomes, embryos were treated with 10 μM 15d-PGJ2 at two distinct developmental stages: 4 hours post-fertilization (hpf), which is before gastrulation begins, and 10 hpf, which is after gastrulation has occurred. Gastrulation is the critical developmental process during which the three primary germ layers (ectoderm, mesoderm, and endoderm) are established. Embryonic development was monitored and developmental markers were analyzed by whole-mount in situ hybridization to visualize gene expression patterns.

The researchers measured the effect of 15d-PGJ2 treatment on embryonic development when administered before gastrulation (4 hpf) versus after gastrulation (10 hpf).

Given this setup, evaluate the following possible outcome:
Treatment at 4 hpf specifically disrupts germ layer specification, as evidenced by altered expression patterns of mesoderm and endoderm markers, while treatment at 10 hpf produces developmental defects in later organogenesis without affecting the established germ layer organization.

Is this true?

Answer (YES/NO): NO